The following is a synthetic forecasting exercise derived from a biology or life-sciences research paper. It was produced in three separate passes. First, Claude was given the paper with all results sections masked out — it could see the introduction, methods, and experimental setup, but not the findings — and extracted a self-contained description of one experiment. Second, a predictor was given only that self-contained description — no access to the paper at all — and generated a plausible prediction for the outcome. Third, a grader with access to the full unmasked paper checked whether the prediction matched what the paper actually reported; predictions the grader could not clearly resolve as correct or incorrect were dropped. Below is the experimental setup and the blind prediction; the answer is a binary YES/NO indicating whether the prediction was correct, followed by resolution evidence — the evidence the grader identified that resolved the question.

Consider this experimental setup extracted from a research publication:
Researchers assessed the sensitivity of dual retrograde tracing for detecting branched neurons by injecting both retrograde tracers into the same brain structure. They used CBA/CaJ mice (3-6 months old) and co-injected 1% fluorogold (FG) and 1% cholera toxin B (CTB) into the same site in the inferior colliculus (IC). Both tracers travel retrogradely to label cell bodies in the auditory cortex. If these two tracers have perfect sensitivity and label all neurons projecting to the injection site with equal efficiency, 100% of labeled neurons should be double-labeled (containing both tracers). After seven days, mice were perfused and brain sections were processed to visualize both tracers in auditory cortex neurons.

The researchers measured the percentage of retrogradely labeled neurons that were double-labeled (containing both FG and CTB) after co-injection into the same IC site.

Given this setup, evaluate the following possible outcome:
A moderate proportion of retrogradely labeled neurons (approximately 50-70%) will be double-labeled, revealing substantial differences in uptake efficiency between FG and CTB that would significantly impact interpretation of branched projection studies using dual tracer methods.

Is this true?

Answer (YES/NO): YES